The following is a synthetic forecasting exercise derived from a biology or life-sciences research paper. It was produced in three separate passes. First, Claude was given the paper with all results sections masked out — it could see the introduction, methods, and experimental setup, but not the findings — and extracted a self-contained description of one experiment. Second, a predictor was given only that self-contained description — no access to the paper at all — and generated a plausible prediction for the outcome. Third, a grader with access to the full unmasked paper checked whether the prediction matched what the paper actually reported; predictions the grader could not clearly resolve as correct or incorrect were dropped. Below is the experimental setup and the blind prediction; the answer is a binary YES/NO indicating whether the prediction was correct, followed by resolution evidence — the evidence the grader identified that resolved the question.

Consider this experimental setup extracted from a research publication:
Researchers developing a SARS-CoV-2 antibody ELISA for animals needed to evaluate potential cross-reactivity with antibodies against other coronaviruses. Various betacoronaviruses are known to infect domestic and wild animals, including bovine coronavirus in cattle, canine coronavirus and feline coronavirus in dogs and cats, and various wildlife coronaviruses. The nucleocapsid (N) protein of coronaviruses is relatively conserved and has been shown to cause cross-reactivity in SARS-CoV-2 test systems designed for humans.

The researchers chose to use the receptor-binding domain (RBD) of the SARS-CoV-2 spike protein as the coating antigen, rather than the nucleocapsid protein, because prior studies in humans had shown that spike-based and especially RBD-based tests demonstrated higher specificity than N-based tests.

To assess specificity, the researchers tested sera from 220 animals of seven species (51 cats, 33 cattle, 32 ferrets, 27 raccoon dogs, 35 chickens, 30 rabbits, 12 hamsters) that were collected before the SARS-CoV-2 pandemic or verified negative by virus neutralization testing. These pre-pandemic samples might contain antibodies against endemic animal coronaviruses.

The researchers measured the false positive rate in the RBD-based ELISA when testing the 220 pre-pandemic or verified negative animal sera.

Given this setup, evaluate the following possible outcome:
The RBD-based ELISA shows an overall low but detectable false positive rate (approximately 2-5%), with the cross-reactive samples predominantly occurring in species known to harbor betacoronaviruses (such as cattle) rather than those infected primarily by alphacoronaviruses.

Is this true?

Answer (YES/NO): NO